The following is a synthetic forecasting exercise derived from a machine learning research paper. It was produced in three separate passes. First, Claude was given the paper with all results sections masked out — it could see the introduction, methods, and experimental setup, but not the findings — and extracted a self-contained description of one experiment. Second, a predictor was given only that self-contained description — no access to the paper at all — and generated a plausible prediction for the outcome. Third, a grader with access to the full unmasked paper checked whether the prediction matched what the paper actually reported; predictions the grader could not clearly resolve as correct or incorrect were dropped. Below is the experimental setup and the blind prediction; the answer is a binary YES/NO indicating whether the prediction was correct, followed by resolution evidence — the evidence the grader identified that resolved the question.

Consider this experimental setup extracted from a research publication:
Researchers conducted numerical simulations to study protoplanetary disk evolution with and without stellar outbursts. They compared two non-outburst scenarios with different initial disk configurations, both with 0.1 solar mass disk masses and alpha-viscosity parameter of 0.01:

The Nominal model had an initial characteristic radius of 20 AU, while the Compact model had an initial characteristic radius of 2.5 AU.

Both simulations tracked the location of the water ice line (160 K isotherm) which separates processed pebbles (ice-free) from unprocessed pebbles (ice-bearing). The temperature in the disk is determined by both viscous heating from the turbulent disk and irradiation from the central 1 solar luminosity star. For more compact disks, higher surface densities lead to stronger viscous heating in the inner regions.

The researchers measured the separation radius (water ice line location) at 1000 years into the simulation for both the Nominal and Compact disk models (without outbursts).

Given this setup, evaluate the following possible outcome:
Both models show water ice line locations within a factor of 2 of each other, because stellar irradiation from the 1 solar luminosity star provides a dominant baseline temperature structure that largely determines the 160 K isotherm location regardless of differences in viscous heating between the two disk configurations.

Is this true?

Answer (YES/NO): YES